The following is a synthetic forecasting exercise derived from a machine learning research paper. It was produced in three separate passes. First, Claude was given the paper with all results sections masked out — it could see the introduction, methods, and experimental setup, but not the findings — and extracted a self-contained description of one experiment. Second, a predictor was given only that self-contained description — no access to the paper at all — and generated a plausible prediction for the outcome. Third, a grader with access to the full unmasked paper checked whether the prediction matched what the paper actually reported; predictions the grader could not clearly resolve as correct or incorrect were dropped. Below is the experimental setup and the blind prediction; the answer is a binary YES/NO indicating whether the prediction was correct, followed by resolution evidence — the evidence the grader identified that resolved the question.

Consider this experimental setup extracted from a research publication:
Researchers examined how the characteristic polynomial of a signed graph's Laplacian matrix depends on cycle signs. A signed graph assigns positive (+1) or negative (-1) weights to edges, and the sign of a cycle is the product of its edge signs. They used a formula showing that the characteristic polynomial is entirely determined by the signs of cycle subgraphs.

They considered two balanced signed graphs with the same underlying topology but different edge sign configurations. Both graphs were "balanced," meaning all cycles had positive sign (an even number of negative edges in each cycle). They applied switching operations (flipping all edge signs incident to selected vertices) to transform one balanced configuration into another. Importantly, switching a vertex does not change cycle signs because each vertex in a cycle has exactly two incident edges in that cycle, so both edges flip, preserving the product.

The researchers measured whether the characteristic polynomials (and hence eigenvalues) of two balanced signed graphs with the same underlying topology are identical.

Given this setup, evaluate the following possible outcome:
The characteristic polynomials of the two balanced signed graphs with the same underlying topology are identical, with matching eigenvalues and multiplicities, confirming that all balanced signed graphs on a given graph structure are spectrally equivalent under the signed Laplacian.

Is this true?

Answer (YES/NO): YES